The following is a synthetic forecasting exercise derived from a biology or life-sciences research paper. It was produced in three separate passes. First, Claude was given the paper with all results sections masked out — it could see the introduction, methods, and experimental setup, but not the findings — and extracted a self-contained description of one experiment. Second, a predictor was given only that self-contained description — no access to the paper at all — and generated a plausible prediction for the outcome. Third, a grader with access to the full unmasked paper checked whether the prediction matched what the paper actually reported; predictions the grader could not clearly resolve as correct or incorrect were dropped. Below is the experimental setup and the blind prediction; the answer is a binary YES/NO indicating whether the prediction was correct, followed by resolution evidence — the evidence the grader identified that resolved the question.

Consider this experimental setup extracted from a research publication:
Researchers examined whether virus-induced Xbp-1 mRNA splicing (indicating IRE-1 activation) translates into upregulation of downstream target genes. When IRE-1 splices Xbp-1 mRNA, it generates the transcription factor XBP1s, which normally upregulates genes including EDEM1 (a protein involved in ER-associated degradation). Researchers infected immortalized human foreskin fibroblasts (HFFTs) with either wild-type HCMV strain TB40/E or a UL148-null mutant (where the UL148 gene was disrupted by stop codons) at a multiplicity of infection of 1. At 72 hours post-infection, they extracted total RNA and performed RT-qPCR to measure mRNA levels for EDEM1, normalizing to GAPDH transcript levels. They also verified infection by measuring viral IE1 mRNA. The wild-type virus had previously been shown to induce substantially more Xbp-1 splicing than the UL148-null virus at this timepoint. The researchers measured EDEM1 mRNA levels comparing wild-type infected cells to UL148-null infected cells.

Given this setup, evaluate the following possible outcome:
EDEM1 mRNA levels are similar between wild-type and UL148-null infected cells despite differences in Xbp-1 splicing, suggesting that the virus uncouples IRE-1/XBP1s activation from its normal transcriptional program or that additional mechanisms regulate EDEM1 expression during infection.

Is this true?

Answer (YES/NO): YES